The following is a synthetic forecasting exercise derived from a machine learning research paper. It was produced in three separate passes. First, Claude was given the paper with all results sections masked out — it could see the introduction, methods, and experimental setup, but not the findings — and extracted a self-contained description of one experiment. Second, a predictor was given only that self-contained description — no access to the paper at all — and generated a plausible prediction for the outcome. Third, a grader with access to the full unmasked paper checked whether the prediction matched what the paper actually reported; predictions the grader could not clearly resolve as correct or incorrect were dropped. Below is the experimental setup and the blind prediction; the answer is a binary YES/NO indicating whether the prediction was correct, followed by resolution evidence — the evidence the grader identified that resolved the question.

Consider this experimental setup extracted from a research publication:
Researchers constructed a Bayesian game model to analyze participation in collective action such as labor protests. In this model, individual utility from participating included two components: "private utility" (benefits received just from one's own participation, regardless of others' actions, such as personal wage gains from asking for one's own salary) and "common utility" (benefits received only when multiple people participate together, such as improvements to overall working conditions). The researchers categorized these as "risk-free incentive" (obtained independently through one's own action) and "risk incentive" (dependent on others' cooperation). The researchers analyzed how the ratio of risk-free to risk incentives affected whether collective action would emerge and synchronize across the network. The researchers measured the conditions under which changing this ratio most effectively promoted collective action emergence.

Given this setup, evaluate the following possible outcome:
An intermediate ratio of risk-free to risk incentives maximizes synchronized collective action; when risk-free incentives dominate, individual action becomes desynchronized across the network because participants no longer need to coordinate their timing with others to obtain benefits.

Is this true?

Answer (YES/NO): NO